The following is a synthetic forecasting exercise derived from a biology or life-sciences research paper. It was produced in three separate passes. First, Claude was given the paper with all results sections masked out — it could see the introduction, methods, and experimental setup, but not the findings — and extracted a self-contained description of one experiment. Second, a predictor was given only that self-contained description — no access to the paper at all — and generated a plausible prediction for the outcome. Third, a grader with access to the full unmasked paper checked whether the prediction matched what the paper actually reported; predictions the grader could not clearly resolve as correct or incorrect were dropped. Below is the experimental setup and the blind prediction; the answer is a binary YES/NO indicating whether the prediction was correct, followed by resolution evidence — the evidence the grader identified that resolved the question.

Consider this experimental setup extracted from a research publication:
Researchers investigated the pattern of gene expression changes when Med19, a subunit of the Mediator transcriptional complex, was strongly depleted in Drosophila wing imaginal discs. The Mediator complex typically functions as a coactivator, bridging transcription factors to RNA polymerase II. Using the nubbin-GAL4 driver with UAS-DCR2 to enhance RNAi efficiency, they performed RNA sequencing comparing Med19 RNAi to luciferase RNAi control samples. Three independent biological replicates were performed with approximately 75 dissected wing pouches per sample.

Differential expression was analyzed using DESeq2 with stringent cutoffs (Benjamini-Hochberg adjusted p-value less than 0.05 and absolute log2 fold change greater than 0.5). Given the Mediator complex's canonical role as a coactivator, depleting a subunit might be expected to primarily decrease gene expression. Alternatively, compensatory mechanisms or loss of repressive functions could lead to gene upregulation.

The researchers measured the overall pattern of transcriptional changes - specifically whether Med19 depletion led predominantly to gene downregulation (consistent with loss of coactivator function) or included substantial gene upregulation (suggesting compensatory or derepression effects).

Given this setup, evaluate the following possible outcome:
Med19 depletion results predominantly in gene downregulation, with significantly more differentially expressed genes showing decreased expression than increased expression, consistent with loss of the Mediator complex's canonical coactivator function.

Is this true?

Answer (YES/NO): NO